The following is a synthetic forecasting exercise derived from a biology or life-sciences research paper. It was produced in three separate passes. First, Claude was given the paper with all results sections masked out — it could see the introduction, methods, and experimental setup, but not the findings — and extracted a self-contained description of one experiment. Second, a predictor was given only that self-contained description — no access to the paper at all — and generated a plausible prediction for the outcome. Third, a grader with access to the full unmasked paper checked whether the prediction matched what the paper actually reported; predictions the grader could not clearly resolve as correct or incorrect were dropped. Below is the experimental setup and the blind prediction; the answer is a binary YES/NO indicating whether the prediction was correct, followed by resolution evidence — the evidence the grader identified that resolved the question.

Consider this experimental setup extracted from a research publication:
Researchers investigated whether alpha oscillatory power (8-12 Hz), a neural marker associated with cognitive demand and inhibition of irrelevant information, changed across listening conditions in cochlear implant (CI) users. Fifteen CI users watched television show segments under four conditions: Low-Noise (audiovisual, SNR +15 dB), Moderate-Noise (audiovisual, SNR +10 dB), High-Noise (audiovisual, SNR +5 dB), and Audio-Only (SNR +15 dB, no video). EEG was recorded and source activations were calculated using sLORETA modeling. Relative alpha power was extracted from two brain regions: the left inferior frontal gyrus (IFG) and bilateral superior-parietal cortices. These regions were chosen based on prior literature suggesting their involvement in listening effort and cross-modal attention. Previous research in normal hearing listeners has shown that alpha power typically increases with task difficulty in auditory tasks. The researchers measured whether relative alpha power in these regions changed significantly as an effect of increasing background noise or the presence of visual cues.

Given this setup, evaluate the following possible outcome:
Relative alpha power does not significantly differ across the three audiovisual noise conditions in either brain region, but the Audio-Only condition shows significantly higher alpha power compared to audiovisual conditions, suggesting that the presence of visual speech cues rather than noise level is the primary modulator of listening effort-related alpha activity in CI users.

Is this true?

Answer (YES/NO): NO